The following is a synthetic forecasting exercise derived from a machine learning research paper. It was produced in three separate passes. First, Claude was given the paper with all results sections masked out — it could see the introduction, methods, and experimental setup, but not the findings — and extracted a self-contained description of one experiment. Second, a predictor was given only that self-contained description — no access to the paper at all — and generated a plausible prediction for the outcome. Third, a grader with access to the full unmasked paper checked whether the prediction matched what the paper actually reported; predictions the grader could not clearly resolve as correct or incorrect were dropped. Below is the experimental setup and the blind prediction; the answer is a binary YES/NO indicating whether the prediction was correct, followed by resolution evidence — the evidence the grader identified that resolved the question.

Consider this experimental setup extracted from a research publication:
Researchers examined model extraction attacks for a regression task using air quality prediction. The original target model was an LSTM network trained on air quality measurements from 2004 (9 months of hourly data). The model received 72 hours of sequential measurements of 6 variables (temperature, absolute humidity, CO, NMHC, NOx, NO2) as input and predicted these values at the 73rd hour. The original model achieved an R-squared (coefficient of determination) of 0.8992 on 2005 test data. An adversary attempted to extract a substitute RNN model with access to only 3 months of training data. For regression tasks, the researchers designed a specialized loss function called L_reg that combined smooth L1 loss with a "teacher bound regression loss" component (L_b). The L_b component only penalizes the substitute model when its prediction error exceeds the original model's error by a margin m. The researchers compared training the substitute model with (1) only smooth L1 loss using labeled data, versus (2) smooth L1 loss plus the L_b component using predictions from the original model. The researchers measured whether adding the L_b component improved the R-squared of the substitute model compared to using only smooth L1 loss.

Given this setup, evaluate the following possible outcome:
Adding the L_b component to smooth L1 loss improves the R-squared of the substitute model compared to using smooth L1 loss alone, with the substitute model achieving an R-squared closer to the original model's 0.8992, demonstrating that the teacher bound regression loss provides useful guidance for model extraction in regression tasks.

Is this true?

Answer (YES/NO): YES